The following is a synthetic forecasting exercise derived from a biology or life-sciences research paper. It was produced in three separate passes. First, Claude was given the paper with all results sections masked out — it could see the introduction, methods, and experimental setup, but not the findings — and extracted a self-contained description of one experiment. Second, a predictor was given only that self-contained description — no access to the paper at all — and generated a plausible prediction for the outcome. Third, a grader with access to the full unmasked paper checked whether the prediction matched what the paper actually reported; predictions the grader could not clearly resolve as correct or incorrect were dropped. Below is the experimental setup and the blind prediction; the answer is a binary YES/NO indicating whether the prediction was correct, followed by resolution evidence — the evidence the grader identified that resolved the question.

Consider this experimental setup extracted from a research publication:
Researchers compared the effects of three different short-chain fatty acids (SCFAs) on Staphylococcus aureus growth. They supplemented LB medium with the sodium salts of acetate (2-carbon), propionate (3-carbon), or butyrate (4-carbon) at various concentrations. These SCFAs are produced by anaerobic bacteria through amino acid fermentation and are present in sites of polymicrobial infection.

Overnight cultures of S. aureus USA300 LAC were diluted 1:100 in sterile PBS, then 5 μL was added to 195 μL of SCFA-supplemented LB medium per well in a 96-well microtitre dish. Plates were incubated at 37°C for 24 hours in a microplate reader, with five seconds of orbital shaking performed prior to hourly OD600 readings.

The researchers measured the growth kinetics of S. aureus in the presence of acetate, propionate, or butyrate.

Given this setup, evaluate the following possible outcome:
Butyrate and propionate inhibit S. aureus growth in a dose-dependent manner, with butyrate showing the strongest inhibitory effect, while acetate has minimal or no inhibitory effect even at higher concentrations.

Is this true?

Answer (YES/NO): YES